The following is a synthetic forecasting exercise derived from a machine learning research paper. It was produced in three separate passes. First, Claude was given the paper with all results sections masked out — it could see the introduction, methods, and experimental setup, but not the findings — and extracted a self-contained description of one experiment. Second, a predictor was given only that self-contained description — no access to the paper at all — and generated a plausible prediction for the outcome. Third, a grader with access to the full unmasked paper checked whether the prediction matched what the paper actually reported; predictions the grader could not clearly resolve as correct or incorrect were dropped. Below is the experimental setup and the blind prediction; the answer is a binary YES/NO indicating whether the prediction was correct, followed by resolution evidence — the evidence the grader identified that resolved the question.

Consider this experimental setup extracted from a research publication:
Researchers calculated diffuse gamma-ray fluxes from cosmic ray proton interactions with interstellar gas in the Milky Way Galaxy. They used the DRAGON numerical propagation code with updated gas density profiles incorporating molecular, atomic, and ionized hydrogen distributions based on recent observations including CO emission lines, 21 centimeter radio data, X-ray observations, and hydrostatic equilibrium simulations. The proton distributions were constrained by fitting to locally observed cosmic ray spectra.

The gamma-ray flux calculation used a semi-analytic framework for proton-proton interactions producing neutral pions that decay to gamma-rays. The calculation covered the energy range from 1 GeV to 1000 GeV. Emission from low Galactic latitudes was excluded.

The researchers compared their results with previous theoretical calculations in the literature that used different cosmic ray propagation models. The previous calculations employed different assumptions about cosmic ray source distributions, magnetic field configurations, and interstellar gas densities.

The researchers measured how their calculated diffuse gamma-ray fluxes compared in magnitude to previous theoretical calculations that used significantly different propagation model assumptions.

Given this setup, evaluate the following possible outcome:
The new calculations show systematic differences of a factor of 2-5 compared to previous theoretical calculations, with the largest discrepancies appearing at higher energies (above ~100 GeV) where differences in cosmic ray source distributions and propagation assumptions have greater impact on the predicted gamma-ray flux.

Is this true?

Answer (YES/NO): NO